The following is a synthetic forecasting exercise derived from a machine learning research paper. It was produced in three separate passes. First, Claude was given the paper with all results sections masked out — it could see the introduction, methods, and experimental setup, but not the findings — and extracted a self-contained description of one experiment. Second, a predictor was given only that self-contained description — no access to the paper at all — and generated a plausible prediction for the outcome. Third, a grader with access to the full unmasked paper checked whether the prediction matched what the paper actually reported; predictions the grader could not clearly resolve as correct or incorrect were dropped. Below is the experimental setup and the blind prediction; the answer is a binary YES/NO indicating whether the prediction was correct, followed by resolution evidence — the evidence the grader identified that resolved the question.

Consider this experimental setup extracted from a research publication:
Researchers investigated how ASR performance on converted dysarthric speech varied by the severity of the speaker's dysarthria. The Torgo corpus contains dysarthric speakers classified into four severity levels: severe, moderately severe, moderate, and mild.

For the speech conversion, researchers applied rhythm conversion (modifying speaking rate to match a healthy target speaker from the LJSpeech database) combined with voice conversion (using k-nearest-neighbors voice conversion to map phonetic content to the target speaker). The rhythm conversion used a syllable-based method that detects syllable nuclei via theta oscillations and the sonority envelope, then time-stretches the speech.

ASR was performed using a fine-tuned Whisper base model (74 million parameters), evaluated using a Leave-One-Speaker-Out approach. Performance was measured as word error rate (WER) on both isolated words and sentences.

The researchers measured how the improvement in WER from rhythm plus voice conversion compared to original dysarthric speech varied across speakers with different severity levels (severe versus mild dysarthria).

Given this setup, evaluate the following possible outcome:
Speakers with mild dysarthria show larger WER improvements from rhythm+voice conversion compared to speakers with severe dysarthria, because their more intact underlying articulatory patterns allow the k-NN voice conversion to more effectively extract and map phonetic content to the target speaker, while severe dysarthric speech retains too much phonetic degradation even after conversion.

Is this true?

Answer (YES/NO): NO